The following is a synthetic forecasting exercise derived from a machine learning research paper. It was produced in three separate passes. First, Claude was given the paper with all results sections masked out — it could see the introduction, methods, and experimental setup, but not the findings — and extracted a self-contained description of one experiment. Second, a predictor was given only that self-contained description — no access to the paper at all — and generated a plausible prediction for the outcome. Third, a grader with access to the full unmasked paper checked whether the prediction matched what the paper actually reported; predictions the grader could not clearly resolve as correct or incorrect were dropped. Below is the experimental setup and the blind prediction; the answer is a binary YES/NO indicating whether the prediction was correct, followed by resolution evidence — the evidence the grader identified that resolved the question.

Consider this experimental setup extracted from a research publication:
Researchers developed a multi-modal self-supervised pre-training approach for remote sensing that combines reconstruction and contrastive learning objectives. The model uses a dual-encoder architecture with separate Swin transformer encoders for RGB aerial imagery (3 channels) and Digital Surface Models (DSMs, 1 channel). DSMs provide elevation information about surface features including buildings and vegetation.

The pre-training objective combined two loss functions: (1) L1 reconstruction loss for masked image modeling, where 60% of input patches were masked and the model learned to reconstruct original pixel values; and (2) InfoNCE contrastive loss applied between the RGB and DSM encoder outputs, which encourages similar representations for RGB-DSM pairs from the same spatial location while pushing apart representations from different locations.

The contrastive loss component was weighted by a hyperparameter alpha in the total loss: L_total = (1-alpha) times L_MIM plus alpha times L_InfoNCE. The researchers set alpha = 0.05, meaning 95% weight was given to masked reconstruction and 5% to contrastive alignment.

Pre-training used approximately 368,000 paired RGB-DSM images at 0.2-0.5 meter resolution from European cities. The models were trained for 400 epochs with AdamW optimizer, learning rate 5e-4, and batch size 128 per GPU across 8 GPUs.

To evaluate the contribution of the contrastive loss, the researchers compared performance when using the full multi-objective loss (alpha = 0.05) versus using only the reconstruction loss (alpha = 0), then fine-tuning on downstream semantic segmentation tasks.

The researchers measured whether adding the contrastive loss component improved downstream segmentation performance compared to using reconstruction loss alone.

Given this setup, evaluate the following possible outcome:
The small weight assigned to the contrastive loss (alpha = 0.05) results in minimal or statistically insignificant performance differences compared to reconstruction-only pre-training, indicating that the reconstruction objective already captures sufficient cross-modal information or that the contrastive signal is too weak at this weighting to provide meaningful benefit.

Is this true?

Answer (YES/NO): NO